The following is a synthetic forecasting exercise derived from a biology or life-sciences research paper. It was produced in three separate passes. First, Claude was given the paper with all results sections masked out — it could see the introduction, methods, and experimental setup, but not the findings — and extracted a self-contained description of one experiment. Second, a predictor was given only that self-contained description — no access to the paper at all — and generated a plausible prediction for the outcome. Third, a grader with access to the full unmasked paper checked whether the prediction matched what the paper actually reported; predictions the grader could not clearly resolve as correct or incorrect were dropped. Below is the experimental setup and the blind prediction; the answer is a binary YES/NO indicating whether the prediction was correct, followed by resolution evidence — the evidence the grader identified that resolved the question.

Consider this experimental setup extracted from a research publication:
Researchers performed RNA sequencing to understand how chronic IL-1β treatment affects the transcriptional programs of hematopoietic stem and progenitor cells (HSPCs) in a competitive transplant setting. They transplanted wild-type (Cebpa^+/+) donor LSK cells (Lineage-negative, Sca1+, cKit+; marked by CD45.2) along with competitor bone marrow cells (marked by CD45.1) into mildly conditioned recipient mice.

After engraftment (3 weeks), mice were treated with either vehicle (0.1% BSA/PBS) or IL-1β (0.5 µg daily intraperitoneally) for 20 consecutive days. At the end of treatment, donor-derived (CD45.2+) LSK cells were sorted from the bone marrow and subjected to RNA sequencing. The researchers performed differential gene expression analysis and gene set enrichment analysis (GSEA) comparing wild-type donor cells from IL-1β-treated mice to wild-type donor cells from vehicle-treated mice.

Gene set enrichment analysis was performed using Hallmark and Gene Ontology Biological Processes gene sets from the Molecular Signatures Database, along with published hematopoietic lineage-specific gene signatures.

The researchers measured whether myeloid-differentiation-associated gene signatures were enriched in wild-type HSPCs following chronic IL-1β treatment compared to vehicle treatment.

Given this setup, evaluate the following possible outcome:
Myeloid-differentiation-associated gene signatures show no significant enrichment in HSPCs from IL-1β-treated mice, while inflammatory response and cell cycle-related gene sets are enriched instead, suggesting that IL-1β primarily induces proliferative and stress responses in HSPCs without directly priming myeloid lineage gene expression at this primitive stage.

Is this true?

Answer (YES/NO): NO